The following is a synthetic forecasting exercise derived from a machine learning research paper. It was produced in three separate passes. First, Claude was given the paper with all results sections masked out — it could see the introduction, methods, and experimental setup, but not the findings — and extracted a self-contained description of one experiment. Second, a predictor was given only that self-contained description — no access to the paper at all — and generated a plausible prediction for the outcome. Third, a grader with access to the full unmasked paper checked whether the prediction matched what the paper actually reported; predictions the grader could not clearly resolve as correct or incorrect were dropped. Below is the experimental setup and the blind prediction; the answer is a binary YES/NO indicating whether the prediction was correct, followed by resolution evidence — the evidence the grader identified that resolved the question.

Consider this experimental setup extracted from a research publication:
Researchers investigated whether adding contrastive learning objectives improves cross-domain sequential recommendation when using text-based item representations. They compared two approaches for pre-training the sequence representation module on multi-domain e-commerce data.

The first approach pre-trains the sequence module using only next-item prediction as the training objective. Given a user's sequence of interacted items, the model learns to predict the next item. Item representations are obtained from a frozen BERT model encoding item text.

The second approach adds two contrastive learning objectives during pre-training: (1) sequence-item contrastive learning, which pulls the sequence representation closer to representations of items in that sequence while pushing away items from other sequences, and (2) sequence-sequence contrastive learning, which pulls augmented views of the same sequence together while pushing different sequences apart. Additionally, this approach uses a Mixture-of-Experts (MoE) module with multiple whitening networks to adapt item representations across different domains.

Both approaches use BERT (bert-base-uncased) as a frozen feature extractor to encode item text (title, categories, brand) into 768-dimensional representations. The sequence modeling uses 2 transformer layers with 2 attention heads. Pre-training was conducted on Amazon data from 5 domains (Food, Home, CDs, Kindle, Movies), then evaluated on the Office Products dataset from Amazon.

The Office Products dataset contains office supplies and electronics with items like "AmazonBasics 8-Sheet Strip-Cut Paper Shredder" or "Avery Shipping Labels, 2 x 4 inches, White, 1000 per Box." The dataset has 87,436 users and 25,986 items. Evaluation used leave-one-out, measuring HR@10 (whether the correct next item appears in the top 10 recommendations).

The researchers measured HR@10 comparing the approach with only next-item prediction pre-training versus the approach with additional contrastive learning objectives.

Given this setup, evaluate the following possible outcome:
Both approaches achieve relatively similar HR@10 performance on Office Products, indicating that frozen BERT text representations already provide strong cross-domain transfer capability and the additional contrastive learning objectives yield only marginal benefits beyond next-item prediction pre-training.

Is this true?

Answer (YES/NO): NO